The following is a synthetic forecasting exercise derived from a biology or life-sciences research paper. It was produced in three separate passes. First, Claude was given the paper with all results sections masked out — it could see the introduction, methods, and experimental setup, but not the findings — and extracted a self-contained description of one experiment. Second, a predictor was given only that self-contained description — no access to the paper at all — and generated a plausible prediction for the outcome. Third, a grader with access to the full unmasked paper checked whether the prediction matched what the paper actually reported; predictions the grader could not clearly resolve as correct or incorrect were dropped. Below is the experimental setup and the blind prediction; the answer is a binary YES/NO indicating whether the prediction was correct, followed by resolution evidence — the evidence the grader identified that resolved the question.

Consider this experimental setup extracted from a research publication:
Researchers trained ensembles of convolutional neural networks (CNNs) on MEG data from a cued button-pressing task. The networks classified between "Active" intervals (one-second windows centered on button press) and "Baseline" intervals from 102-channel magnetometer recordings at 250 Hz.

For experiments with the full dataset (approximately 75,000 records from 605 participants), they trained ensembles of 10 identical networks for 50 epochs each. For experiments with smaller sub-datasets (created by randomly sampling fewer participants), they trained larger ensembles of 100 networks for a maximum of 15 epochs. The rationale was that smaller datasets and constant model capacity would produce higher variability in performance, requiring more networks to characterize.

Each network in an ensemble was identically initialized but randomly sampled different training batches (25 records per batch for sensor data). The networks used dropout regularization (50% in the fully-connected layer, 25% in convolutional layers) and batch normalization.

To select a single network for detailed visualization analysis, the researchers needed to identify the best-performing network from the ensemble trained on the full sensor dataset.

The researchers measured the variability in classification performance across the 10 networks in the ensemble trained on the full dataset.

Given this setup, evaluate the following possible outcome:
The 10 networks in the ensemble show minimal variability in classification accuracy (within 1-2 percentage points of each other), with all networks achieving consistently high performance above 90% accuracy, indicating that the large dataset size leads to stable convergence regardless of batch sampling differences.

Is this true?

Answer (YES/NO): YES